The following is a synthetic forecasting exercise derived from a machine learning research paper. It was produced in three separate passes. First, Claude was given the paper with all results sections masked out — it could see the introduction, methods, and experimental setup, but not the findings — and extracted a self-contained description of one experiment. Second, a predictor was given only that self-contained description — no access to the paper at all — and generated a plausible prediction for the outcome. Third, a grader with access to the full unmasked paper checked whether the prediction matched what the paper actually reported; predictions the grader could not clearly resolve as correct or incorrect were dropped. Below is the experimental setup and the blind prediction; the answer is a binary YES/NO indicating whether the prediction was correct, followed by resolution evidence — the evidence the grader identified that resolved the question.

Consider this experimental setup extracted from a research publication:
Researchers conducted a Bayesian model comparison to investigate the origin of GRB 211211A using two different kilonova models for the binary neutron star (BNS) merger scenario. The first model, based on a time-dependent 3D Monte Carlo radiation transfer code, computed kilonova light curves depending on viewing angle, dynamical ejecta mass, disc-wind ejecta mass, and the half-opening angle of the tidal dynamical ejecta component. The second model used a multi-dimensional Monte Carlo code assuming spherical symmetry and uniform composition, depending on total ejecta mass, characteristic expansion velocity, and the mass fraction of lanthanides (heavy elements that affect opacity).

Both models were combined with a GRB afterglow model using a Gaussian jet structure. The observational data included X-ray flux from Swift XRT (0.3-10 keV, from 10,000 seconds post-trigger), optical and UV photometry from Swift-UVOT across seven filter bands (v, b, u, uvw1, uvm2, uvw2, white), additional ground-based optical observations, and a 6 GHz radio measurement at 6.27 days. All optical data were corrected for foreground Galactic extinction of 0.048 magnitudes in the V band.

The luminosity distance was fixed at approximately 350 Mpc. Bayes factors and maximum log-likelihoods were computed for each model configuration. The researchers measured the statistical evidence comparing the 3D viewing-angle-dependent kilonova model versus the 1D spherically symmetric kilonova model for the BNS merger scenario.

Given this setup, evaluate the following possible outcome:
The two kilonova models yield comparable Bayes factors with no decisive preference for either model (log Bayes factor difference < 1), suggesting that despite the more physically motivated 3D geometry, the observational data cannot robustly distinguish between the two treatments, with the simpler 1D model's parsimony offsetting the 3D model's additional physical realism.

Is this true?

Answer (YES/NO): NO